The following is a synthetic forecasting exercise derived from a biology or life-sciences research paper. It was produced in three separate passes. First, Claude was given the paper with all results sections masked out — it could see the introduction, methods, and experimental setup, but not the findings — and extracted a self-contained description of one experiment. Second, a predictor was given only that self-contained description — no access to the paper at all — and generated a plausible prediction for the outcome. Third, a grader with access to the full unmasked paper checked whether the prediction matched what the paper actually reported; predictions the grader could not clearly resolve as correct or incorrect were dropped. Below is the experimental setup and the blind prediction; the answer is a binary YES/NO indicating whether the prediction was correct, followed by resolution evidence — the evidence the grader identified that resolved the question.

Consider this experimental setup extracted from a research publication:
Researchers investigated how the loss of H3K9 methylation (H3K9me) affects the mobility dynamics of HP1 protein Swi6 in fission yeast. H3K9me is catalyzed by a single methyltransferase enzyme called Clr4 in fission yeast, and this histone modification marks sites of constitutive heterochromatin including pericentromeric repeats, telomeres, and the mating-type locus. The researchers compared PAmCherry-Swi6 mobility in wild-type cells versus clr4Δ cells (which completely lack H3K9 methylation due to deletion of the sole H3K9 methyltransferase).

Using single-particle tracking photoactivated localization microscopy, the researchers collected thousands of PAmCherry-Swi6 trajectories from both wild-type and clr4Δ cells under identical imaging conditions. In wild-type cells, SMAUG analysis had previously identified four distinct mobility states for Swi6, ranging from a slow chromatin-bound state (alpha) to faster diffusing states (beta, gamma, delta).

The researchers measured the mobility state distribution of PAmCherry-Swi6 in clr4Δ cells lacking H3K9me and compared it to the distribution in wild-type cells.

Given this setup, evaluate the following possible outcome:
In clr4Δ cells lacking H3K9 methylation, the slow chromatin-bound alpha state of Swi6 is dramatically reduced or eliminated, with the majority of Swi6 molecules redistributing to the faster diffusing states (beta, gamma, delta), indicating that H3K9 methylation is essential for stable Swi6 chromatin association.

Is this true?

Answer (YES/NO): YES